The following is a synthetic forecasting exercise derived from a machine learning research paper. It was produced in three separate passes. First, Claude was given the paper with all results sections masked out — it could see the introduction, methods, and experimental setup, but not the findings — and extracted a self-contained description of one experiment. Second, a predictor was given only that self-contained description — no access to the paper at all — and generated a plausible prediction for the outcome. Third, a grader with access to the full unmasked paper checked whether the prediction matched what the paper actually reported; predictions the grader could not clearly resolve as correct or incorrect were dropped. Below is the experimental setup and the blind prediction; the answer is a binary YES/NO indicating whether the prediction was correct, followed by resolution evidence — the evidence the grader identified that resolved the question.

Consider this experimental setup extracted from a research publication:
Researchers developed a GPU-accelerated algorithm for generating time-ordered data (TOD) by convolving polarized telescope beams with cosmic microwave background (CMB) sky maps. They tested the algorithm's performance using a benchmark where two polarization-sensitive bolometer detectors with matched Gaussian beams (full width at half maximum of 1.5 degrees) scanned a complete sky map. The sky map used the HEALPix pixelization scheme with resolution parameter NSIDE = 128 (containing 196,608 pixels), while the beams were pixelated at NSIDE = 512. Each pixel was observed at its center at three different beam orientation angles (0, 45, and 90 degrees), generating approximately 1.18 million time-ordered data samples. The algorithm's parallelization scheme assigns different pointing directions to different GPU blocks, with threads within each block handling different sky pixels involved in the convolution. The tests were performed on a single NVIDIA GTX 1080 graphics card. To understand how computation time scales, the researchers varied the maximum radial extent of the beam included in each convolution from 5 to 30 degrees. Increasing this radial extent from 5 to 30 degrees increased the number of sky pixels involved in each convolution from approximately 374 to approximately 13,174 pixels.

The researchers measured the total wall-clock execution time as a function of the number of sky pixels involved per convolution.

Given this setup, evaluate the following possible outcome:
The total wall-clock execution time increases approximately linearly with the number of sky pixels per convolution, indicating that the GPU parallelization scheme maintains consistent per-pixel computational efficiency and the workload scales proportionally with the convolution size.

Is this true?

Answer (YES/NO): YES